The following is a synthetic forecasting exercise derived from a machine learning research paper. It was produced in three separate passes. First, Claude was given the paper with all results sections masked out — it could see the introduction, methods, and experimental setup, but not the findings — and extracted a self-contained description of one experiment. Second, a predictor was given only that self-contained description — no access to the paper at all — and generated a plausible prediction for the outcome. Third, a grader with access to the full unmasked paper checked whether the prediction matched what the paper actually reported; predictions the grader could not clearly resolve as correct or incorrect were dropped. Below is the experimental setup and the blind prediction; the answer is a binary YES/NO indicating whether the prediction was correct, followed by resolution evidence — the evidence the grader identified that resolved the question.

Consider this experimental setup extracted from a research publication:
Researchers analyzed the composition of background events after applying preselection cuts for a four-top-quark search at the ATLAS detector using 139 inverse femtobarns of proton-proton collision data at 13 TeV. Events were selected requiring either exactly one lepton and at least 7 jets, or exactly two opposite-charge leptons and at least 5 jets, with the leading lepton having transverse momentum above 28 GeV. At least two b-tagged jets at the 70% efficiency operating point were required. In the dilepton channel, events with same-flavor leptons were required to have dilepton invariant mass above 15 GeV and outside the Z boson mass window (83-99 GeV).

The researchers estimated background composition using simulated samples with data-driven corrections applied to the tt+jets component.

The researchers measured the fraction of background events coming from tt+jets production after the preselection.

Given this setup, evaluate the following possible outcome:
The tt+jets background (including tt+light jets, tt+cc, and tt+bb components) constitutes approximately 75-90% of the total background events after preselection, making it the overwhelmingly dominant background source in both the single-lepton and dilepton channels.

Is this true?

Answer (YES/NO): NO